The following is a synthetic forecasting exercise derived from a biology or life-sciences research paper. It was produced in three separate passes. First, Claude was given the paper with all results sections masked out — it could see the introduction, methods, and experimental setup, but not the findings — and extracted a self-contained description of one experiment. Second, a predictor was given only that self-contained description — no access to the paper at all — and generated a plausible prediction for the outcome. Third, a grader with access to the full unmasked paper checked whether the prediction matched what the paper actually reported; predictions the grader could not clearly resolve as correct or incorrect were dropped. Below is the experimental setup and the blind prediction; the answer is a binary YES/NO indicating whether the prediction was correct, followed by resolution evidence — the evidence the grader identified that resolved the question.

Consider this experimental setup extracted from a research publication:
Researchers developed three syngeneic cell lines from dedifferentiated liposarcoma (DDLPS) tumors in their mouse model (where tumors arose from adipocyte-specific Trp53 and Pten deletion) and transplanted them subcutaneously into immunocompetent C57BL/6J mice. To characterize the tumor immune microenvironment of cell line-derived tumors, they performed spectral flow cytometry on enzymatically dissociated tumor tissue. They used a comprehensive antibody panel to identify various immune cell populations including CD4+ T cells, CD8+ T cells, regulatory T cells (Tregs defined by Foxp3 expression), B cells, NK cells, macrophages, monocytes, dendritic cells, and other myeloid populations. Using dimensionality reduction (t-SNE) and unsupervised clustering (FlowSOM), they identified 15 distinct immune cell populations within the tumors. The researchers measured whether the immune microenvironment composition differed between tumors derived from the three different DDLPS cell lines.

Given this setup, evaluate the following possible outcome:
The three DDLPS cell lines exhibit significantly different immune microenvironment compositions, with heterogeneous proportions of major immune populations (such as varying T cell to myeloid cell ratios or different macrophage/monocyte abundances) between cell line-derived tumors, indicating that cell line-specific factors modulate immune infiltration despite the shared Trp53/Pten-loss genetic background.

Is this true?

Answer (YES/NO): YES